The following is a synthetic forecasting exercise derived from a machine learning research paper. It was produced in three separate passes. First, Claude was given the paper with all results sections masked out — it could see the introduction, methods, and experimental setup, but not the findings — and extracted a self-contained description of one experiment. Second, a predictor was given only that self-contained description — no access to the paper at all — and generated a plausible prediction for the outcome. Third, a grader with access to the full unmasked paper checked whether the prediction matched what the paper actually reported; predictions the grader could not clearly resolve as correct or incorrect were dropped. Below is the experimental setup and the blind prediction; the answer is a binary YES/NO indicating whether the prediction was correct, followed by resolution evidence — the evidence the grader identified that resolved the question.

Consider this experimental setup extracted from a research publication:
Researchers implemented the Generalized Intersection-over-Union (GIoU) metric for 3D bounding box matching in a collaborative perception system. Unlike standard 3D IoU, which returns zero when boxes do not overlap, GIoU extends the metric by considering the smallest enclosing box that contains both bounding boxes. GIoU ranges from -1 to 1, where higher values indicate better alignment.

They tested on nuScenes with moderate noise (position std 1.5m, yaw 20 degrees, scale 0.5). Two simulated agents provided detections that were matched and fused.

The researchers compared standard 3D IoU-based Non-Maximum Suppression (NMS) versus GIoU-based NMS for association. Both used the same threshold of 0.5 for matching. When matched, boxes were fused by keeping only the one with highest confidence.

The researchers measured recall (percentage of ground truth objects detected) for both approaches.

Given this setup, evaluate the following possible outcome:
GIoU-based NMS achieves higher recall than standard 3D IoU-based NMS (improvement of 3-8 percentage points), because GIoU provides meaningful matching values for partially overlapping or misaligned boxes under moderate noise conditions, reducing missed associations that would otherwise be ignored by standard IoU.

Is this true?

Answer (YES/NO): NO